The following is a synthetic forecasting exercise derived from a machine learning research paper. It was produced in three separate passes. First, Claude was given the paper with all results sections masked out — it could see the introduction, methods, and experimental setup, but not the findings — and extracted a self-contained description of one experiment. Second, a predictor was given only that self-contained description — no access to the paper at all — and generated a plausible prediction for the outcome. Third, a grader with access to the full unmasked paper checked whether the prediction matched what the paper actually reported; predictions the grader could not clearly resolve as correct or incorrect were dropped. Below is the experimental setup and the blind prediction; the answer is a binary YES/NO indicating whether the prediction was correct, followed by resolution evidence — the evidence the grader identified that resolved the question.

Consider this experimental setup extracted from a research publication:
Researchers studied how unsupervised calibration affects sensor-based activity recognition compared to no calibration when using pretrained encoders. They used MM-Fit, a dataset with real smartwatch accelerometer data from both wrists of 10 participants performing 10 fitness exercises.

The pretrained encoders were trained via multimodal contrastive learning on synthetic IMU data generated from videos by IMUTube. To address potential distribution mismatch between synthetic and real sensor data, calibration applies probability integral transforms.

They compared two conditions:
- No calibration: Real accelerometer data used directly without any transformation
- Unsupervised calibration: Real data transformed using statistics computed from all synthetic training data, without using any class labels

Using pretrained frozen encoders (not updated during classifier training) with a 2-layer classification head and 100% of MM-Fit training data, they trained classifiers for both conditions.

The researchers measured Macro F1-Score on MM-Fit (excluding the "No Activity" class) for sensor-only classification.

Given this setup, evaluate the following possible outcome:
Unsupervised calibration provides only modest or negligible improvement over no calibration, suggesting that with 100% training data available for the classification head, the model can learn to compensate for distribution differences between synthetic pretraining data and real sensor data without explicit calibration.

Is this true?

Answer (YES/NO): NO